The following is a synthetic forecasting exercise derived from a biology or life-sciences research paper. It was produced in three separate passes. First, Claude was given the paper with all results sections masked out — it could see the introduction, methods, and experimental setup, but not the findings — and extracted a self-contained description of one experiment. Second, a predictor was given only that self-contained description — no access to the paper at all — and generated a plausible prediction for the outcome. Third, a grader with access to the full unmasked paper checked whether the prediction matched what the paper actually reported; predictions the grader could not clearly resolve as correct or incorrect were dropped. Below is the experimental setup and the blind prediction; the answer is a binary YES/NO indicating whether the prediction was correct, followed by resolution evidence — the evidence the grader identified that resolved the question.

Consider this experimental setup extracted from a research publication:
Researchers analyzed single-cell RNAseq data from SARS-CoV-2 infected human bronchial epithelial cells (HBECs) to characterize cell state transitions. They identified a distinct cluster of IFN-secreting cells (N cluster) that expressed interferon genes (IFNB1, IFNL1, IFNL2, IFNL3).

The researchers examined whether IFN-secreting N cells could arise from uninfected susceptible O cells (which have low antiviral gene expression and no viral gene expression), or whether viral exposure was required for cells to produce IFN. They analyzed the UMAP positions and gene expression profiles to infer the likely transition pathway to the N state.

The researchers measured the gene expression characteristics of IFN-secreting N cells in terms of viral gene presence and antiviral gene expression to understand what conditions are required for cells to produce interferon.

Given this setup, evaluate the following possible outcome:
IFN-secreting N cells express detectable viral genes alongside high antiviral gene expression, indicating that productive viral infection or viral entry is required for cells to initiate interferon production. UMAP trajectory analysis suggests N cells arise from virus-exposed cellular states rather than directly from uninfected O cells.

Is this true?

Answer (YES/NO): YES